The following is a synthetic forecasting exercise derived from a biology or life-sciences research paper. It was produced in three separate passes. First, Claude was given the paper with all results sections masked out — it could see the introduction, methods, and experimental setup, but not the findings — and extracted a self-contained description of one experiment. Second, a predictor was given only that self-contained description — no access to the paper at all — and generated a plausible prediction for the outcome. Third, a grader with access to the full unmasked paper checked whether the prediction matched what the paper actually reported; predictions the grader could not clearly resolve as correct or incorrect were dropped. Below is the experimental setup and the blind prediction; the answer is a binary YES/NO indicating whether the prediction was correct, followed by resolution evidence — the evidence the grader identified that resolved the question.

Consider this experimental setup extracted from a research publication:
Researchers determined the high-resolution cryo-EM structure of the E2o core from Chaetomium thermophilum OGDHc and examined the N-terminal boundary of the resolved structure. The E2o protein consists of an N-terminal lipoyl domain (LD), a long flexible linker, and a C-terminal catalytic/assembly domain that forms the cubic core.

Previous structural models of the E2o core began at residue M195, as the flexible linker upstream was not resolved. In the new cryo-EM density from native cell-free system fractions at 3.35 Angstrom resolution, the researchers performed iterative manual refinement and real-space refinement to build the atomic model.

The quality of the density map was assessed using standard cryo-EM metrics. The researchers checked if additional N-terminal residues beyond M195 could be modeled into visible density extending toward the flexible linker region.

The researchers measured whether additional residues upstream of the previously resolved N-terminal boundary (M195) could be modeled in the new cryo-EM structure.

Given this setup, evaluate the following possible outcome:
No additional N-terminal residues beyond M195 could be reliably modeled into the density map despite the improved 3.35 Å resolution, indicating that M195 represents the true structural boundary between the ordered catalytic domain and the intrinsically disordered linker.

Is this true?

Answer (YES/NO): NO